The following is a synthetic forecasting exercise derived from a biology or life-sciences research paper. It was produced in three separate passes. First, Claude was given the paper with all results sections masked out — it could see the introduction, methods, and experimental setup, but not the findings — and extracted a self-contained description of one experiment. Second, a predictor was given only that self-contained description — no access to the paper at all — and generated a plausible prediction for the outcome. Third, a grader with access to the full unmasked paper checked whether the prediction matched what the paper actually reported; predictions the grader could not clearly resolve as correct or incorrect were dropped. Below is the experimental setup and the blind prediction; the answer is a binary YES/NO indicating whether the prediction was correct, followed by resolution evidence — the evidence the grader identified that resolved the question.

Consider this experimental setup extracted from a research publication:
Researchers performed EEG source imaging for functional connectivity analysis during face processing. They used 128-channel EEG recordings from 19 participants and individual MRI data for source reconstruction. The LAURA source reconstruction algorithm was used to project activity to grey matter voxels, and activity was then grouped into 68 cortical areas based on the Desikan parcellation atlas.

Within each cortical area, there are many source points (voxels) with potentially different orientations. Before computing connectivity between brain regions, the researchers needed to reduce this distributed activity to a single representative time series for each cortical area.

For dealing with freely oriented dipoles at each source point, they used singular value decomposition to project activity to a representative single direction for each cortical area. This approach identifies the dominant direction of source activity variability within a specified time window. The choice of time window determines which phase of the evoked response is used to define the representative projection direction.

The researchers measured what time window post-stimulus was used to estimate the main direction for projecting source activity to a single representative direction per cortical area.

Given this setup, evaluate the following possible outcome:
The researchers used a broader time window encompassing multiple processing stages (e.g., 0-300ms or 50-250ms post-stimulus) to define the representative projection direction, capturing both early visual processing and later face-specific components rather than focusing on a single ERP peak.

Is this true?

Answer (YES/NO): NO